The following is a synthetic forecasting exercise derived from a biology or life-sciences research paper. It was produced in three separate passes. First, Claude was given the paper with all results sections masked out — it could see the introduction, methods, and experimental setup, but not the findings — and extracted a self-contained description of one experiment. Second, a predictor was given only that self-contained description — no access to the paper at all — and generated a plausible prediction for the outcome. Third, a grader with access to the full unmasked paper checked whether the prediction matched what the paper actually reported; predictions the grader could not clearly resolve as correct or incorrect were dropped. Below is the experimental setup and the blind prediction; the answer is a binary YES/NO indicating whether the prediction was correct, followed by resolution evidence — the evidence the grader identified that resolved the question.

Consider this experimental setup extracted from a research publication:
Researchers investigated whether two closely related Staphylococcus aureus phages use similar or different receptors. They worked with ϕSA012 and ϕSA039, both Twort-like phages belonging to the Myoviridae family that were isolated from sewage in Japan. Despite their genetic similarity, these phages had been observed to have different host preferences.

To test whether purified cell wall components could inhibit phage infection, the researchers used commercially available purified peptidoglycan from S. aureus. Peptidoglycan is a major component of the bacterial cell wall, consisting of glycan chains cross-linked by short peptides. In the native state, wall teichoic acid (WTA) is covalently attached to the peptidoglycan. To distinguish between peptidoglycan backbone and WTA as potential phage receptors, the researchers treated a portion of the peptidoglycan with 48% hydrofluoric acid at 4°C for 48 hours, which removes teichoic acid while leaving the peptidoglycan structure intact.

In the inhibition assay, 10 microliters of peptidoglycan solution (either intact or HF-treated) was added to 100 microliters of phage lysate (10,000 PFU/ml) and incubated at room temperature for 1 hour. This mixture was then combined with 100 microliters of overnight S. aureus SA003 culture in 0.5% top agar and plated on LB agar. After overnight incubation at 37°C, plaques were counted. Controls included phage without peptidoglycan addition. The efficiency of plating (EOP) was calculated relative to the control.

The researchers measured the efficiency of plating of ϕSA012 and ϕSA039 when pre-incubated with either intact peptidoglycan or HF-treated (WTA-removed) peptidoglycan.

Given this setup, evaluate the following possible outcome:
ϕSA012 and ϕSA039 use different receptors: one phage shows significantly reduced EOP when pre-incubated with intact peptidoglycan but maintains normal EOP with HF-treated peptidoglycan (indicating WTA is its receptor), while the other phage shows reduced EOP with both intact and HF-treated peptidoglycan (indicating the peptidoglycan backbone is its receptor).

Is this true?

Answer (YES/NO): NO